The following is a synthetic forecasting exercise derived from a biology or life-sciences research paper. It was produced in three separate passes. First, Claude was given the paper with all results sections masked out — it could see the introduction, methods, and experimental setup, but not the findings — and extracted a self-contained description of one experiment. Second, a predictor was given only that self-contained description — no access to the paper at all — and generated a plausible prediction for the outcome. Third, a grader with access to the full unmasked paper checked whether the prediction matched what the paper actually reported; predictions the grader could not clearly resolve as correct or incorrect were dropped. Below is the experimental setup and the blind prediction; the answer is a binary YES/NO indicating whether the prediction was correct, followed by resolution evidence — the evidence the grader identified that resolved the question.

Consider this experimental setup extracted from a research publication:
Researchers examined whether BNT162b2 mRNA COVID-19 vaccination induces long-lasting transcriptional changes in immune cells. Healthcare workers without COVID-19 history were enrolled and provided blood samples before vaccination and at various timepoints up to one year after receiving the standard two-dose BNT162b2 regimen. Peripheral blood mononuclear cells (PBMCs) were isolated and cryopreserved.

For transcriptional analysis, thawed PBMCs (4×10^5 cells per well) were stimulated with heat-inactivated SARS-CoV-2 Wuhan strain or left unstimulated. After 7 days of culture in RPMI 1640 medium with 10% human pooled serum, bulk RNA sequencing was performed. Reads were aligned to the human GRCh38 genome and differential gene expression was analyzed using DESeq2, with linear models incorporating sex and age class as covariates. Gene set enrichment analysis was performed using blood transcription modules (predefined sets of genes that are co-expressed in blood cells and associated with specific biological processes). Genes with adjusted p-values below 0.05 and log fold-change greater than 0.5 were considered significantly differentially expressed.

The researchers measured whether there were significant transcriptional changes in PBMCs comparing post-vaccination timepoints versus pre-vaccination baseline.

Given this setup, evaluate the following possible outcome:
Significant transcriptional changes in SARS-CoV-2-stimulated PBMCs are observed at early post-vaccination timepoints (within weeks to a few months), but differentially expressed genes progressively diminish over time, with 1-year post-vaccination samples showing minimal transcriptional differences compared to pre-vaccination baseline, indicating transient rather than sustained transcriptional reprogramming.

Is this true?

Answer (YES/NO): NO